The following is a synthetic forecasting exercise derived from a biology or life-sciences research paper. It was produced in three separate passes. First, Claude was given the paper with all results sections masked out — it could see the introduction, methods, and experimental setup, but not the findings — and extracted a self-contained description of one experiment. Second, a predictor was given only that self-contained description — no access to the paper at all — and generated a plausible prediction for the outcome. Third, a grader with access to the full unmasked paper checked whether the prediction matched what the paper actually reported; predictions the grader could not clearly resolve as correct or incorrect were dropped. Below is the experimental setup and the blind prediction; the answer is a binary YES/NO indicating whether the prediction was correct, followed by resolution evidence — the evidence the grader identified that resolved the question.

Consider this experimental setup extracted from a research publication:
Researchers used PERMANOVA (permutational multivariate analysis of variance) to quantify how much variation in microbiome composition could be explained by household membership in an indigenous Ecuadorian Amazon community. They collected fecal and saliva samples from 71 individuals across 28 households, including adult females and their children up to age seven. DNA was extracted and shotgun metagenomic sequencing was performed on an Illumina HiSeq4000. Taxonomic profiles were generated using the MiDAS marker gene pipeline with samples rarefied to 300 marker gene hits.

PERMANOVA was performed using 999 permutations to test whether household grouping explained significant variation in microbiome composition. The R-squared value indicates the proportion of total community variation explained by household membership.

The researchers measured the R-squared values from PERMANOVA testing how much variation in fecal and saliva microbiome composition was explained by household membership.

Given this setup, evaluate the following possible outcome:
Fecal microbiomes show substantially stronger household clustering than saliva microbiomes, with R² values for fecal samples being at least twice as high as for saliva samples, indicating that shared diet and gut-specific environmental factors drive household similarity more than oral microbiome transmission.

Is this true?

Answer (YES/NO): NO